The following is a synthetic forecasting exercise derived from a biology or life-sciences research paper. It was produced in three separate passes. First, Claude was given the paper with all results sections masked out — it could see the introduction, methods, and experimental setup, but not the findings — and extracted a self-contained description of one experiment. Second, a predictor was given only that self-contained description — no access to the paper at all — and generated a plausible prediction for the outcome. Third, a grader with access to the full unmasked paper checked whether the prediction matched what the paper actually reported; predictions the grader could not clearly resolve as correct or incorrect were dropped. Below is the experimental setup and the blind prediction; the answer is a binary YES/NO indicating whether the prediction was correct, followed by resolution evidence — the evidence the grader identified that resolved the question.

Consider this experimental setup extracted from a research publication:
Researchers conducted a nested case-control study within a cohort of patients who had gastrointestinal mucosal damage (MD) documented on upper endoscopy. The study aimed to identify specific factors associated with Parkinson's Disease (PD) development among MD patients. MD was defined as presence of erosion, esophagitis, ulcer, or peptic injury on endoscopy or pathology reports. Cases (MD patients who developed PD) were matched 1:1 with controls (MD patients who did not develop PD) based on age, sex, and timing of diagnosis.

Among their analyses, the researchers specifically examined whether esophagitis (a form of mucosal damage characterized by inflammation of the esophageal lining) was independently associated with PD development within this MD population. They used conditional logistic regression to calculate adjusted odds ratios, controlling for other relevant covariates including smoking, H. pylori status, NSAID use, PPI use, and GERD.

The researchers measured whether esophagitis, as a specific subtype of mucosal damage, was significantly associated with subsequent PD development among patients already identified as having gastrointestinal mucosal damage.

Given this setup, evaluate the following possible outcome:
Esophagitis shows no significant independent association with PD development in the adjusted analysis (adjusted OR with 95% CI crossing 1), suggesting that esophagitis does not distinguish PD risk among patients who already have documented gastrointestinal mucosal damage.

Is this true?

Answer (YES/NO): YES